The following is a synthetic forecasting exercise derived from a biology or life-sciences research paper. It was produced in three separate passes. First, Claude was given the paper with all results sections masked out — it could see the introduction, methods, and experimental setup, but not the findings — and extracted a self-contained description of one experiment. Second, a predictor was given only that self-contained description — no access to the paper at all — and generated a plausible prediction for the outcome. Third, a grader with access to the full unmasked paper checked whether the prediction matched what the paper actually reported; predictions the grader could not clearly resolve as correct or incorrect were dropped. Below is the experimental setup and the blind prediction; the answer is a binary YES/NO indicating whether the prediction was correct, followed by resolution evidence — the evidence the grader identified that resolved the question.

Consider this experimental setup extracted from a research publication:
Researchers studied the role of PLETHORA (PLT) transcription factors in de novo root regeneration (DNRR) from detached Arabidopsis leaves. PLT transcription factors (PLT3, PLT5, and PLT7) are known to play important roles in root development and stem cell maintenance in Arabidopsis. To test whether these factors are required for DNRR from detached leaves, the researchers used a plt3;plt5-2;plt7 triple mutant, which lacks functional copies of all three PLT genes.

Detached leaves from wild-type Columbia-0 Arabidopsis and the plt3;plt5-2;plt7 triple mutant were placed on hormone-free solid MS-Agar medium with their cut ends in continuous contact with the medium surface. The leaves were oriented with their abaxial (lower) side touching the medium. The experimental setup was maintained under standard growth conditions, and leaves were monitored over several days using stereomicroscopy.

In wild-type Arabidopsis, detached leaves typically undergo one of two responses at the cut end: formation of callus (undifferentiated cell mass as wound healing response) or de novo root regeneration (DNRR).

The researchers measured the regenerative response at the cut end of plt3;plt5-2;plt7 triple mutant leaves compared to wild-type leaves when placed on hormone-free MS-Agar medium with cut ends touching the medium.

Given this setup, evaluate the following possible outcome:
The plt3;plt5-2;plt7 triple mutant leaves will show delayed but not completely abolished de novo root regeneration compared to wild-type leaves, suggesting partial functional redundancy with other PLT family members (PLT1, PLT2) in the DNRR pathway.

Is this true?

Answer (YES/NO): NO